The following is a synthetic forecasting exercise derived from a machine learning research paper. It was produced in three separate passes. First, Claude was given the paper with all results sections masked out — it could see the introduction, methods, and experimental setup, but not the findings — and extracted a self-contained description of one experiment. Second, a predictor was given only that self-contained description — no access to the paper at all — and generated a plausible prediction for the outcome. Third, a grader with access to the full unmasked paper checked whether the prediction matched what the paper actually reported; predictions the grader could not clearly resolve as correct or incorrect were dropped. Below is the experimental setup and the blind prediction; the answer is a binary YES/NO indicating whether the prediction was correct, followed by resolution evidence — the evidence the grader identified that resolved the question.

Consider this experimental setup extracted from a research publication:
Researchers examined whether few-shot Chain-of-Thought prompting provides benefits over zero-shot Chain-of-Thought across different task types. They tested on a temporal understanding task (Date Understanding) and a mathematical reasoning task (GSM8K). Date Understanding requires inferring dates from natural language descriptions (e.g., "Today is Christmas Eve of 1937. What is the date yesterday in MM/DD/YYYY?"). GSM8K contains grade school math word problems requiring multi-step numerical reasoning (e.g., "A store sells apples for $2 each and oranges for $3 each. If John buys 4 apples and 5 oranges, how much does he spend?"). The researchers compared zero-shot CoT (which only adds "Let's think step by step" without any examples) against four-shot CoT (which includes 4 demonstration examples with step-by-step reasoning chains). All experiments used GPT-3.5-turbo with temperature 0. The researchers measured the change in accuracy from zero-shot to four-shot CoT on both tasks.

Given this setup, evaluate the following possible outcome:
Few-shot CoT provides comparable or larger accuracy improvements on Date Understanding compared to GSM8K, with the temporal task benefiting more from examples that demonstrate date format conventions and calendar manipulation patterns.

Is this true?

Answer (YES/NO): NO